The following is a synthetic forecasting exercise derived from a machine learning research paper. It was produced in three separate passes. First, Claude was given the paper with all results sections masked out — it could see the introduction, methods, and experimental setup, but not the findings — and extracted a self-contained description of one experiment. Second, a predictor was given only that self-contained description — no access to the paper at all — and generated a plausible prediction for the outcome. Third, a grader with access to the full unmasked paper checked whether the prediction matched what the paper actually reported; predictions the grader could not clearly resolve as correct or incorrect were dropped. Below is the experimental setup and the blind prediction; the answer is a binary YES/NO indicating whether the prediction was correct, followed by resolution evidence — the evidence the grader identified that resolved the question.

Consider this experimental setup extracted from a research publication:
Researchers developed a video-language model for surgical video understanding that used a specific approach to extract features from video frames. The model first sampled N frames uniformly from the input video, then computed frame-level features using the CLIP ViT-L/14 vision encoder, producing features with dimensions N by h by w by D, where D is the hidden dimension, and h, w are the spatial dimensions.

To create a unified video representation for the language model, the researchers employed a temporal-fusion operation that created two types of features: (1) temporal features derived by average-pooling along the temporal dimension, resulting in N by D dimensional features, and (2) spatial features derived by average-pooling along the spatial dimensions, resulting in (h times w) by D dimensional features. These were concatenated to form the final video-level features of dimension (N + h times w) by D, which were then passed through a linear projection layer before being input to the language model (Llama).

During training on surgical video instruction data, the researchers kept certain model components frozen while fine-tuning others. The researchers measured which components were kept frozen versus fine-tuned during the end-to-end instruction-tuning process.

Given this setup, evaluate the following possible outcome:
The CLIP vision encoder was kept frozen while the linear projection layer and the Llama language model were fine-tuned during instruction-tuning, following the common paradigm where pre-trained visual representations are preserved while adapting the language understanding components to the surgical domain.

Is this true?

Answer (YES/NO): YES